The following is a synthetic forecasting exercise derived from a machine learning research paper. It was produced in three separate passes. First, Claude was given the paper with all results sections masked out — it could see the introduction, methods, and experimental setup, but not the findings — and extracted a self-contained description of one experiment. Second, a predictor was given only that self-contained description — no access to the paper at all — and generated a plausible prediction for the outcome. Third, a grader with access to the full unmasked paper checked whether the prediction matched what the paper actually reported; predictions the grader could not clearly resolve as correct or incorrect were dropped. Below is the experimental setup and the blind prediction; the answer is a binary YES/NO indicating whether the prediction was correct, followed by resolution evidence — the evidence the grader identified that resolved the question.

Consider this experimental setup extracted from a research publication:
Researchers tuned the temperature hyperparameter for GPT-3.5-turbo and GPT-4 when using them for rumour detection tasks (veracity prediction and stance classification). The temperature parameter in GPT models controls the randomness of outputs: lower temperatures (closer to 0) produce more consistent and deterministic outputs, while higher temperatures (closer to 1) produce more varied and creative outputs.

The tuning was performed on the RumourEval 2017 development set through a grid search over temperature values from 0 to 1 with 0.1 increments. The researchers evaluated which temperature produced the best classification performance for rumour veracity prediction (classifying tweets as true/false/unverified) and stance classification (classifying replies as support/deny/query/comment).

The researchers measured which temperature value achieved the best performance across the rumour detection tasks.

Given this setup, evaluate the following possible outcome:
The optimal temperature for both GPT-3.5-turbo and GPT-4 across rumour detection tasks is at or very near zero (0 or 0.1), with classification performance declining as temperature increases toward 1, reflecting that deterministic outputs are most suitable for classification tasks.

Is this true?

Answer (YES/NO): NO